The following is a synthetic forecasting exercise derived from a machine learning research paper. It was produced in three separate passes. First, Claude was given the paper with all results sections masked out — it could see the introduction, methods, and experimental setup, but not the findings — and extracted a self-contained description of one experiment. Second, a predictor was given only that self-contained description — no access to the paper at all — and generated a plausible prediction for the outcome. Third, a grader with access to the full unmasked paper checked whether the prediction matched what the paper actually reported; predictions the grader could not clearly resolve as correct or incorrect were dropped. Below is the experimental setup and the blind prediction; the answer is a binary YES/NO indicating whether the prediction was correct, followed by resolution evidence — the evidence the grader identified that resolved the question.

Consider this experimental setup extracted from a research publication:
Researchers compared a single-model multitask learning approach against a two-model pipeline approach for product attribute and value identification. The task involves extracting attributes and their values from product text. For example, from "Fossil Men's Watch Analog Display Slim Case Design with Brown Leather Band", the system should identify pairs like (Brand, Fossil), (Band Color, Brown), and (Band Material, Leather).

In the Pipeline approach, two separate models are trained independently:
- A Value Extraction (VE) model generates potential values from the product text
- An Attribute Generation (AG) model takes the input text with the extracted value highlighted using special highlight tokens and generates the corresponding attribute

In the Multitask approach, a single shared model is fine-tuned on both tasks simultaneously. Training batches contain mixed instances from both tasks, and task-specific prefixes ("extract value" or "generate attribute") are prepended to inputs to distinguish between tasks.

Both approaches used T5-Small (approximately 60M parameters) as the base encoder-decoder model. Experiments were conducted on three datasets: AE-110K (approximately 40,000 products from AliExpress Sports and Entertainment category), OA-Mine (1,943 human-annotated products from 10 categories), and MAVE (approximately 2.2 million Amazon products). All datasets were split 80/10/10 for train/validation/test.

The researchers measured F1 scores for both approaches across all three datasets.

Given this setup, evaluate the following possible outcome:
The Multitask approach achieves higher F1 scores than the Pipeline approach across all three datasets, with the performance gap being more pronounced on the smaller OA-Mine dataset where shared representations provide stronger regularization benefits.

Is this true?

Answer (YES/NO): YES